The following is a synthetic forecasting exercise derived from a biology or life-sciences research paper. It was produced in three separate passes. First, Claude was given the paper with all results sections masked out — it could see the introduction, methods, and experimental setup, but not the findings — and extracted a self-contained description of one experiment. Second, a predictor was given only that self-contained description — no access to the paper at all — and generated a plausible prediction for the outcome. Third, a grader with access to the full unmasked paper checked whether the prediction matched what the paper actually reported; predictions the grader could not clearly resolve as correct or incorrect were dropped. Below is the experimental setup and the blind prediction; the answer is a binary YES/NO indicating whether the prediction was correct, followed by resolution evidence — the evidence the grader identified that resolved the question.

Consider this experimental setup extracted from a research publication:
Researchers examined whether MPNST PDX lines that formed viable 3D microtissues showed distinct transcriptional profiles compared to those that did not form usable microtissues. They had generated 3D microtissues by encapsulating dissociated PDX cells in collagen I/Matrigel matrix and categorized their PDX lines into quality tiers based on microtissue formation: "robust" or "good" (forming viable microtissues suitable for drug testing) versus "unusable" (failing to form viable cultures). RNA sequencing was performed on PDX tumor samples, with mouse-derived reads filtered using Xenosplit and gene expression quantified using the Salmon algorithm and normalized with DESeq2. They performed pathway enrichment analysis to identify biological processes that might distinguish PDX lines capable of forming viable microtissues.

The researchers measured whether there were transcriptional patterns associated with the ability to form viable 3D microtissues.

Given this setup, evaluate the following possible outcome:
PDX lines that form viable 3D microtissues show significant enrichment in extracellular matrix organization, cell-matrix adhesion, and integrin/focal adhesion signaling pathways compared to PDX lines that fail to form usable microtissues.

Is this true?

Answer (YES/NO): NO